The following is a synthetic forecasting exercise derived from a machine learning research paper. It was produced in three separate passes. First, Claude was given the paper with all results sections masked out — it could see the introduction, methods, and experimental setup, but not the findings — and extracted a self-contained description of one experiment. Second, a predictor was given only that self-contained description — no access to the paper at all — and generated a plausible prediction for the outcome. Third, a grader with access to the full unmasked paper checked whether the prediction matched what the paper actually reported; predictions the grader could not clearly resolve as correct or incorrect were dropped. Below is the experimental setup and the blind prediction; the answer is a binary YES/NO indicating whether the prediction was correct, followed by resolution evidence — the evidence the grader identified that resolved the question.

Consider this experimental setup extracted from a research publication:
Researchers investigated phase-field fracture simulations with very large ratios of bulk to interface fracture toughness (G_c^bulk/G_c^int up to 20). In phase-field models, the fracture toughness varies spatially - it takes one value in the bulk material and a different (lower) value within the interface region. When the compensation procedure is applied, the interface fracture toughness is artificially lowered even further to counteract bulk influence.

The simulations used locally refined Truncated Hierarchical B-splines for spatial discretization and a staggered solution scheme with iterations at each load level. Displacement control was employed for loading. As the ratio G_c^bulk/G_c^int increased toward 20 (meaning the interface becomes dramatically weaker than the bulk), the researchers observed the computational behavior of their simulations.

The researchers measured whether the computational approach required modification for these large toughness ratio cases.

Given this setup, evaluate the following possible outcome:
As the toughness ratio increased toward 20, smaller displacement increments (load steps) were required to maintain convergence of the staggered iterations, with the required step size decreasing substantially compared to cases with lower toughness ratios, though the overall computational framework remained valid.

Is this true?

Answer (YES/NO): YES